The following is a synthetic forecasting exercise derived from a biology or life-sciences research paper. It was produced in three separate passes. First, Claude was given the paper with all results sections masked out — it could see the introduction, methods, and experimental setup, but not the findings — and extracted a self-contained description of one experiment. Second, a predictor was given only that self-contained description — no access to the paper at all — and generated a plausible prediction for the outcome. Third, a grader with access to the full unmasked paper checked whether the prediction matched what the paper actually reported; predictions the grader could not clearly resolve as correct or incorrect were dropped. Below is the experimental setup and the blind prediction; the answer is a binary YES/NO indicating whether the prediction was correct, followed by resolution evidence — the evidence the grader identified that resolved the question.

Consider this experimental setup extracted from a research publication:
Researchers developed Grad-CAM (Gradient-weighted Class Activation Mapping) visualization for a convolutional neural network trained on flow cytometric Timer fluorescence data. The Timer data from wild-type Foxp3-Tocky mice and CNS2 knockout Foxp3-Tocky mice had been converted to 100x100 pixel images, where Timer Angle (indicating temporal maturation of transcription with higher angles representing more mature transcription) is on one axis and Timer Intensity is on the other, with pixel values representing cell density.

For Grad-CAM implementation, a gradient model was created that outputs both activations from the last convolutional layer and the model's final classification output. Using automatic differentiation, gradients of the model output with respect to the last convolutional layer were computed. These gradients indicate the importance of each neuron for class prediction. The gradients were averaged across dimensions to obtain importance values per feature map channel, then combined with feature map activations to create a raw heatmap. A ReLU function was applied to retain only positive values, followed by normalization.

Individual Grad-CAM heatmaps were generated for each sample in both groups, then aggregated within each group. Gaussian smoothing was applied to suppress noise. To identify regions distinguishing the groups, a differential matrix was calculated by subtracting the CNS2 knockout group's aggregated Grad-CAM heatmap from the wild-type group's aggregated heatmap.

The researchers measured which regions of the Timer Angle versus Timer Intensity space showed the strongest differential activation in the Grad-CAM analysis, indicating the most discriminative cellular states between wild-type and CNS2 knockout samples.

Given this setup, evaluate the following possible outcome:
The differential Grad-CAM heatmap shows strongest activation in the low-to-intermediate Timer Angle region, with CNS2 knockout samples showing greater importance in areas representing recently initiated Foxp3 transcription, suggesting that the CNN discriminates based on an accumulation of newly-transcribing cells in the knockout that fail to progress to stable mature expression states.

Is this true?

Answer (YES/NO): NO